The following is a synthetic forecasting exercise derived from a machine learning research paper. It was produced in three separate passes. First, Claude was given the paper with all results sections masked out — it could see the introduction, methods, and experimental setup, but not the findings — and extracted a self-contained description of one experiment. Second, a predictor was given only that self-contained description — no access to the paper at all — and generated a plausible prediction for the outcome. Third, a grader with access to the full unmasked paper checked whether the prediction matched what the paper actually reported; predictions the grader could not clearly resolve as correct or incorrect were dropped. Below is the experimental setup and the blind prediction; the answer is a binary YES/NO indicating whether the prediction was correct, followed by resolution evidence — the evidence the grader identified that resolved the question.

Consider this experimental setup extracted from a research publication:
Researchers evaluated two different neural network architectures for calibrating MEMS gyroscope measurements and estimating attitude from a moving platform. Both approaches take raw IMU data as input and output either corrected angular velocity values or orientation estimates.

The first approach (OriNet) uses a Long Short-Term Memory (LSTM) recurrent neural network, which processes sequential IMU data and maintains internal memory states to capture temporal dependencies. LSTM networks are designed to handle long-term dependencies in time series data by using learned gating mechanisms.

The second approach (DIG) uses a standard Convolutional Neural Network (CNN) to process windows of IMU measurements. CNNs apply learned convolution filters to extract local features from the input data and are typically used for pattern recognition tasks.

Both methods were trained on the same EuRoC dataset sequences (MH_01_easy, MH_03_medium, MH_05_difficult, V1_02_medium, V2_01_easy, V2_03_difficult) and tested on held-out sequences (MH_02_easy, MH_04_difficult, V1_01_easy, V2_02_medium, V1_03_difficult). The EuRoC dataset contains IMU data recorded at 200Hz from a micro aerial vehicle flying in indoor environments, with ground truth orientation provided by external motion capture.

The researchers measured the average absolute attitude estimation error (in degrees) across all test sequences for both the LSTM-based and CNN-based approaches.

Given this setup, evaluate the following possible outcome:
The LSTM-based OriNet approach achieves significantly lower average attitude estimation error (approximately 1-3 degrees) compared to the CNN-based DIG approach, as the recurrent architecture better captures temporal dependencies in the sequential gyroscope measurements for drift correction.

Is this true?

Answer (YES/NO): NO